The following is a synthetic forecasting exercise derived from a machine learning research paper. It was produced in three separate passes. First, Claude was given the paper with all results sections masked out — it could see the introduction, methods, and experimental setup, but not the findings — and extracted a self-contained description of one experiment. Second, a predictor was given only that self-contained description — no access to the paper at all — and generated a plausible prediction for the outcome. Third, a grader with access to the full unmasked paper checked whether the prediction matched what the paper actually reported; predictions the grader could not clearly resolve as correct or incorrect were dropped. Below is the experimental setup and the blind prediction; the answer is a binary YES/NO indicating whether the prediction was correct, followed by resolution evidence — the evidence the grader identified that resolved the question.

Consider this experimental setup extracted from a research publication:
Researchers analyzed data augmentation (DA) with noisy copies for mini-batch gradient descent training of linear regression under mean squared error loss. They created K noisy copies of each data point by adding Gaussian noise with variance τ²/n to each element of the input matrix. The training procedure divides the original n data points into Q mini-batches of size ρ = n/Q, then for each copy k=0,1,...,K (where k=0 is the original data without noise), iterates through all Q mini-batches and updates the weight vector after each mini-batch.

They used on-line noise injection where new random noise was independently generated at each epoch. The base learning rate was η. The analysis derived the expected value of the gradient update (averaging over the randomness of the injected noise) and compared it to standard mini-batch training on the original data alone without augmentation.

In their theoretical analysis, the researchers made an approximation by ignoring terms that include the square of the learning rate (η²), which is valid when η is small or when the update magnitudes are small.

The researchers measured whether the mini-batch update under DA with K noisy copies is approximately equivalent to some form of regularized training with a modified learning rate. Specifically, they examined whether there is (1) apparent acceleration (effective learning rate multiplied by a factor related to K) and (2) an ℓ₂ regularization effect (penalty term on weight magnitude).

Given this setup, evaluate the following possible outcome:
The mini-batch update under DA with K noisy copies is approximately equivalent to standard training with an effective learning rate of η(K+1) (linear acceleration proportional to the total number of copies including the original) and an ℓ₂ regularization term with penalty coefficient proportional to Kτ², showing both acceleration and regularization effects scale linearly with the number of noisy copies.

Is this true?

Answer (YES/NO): NO